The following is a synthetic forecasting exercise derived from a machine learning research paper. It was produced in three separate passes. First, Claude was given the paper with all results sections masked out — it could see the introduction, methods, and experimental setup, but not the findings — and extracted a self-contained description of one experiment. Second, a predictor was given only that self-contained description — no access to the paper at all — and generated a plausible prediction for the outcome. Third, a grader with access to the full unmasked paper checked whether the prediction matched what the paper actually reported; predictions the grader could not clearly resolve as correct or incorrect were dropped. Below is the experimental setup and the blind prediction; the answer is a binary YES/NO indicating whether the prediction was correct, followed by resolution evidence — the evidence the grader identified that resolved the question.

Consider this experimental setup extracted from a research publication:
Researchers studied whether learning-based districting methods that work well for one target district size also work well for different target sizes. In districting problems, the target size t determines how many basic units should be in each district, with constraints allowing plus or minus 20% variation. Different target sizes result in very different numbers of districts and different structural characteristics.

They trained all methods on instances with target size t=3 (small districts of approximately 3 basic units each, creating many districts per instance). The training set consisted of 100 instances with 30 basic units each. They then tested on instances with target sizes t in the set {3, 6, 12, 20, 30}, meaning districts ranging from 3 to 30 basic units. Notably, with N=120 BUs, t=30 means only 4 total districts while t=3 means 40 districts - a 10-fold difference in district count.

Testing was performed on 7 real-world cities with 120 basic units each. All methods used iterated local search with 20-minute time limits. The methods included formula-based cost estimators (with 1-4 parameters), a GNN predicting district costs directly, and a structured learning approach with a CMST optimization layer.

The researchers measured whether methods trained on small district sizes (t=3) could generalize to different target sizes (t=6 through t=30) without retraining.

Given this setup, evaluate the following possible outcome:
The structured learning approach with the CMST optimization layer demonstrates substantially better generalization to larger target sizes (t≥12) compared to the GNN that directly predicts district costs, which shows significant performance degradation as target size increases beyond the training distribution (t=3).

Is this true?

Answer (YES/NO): YES